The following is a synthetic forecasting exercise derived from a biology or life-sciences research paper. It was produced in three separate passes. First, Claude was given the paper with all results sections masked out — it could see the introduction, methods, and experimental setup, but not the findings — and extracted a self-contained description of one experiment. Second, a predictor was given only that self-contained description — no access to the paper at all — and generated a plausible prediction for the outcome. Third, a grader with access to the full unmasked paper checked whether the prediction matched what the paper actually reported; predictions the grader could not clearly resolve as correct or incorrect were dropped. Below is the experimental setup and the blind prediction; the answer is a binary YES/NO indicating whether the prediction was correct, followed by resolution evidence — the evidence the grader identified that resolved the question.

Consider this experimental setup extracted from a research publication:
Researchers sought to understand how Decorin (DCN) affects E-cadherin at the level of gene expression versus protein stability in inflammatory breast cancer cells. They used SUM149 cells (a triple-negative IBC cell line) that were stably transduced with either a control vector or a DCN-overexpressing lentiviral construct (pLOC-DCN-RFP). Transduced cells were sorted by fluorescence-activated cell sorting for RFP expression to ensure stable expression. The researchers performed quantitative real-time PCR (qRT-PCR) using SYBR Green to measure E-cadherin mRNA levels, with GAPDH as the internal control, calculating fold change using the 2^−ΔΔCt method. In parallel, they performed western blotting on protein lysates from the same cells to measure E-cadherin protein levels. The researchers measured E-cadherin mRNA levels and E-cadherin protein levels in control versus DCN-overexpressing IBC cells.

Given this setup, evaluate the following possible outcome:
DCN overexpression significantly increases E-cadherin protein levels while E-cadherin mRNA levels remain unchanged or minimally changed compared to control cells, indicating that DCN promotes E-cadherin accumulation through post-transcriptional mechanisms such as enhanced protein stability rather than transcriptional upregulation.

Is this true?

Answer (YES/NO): NO